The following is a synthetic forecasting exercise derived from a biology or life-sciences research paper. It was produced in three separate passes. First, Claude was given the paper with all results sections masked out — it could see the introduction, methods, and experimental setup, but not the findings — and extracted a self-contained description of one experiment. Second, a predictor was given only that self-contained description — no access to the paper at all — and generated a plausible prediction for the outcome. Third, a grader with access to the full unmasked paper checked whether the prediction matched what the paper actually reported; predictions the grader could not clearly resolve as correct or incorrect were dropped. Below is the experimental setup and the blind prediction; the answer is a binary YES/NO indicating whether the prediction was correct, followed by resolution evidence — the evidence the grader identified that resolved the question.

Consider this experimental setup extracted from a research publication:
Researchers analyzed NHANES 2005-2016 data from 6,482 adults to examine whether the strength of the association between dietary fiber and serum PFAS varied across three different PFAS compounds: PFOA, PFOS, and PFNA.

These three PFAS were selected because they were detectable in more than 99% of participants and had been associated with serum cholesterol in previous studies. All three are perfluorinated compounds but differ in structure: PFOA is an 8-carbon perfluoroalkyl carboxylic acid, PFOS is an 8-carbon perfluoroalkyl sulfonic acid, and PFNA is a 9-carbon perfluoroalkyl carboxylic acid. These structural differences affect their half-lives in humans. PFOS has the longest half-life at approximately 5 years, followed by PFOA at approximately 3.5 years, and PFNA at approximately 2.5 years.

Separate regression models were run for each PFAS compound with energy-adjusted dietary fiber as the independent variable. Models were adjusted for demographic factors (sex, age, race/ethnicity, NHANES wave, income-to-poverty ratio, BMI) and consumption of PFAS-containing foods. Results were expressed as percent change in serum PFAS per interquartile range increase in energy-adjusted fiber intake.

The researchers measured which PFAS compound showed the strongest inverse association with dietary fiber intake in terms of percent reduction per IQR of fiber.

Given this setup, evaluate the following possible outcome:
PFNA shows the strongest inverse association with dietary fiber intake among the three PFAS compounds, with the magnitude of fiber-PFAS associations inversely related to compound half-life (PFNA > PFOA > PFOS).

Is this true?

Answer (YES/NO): NO